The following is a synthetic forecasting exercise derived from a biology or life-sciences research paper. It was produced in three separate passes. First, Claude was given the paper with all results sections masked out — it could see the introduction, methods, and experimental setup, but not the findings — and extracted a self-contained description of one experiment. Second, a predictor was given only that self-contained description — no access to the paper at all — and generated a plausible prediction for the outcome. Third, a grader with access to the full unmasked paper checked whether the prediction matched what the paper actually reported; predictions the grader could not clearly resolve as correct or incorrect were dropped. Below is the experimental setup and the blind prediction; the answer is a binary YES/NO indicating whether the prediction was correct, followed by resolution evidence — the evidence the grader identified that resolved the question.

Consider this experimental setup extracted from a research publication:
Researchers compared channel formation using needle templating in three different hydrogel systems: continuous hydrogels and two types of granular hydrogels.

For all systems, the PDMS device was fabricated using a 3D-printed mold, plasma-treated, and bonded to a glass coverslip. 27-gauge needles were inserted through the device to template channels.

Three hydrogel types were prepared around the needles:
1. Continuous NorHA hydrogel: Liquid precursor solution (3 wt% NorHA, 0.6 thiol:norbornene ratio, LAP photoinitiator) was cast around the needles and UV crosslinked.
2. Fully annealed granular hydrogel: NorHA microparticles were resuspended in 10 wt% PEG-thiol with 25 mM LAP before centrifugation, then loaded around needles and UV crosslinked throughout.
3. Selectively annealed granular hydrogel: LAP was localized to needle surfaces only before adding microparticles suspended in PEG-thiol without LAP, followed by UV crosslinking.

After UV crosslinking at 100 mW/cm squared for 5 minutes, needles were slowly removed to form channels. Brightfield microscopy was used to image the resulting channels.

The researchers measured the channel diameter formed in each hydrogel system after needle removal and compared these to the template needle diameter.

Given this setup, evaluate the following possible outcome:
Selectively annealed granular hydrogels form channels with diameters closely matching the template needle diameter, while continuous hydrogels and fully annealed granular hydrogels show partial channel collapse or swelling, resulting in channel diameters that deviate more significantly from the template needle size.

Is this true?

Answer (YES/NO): NO